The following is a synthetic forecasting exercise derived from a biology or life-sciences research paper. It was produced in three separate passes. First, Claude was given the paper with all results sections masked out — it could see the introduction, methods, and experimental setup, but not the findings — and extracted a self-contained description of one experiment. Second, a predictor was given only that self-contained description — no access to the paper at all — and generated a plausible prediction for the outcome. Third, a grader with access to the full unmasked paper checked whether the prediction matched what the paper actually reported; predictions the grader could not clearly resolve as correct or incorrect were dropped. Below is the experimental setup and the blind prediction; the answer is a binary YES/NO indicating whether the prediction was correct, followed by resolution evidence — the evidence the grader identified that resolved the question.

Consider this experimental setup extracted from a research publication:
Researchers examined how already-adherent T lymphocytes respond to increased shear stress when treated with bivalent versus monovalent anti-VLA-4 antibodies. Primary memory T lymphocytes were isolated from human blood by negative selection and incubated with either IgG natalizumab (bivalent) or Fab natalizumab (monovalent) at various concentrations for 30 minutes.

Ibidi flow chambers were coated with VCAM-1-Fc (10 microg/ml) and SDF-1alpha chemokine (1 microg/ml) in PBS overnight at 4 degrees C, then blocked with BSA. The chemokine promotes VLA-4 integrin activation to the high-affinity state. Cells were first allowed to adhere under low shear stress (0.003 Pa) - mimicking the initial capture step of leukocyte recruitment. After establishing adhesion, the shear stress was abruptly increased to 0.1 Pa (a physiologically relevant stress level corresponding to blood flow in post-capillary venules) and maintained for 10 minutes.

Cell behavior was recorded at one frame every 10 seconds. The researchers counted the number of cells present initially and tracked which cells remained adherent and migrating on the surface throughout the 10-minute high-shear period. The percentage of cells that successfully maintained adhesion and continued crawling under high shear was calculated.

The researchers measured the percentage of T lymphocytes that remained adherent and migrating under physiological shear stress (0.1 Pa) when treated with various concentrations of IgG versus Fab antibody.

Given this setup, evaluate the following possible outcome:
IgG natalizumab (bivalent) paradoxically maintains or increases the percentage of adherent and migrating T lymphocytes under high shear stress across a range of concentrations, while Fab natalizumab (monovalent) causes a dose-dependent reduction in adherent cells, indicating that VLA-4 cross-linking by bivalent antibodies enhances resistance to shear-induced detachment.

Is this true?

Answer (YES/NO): NO